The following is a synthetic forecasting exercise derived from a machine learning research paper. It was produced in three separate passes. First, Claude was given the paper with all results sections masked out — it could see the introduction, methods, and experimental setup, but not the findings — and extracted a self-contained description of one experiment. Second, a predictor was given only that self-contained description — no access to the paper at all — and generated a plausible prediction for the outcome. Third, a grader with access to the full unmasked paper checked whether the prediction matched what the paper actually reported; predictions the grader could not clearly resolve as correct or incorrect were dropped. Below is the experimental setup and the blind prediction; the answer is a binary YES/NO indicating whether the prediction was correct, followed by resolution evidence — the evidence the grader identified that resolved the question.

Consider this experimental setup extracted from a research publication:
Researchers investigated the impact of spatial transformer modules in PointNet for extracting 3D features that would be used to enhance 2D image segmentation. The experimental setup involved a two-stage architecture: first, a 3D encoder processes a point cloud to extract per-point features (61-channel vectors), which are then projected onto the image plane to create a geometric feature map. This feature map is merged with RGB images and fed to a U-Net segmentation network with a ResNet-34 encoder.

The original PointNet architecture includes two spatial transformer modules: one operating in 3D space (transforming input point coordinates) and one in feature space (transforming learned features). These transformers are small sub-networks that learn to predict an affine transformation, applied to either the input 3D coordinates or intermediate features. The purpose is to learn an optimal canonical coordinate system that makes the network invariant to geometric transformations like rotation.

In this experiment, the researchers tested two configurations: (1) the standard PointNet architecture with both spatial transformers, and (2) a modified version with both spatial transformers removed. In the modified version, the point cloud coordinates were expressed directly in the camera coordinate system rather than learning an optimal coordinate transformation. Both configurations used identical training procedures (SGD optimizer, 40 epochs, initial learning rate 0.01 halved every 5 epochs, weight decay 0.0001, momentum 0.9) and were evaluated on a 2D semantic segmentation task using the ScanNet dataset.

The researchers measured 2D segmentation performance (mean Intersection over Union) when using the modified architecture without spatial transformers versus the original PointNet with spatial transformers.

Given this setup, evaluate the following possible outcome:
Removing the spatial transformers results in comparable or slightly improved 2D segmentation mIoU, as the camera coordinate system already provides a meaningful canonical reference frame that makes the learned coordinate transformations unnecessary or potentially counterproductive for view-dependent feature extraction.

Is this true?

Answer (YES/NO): YES